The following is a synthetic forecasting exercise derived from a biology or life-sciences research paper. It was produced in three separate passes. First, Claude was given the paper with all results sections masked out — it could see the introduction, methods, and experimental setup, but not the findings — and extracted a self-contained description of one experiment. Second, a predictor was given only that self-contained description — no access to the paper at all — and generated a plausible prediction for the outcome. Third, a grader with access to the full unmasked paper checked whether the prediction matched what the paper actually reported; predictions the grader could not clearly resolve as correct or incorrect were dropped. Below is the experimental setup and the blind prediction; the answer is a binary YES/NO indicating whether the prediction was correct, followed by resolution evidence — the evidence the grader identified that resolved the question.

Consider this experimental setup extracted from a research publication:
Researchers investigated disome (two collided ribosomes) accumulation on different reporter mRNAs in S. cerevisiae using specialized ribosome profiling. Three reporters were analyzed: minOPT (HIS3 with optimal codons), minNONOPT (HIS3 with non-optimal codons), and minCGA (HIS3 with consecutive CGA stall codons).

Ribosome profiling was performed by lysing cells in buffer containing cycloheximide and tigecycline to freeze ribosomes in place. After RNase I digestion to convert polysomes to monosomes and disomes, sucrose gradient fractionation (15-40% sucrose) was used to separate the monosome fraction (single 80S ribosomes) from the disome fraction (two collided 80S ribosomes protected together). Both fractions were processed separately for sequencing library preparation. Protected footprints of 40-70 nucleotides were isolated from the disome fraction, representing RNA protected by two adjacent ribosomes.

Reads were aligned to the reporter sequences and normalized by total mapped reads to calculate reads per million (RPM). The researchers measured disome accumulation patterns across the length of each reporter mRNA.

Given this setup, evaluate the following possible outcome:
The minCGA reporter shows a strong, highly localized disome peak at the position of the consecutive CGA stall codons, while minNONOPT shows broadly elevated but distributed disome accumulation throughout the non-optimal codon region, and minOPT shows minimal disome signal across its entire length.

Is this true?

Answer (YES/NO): NO